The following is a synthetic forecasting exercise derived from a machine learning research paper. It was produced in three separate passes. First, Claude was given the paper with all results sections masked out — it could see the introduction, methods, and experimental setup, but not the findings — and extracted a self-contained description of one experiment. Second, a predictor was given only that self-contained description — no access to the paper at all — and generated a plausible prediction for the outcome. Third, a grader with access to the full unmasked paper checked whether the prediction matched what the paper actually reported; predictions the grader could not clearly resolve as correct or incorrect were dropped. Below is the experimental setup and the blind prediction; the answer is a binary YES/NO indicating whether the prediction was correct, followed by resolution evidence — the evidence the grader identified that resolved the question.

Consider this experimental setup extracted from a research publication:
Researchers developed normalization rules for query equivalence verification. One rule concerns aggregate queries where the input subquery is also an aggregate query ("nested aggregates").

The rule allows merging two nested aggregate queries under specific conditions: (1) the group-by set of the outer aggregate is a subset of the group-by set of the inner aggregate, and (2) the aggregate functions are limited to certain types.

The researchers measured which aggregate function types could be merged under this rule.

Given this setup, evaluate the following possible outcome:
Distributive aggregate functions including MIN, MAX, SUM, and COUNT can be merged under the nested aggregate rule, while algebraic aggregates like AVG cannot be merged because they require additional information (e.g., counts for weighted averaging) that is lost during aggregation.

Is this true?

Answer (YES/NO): YES